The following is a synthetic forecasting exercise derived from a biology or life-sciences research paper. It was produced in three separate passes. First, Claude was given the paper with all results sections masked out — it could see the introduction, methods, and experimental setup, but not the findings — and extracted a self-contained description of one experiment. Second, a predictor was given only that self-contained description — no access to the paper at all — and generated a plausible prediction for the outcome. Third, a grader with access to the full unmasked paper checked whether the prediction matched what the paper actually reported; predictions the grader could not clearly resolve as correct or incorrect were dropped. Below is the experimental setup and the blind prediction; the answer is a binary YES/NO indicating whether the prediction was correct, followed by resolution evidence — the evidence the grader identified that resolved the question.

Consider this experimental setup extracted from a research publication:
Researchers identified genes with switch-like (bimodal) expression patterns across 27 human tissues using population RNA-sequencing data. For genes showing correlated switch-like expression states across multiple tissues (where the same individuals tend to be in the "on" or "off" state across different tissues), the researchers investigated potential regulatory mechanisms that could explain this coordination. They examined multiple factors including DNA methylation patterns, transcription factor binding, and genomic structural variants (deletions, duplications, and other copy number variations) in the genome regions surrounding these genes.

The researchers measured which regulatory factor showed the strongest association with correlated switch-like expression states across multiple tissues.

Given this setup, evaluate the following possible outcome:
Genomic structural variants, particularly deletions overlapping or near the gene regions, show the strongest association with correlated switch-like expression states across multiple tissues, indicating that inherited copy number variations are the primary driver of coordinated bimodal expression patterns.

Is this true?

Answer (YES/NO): NO